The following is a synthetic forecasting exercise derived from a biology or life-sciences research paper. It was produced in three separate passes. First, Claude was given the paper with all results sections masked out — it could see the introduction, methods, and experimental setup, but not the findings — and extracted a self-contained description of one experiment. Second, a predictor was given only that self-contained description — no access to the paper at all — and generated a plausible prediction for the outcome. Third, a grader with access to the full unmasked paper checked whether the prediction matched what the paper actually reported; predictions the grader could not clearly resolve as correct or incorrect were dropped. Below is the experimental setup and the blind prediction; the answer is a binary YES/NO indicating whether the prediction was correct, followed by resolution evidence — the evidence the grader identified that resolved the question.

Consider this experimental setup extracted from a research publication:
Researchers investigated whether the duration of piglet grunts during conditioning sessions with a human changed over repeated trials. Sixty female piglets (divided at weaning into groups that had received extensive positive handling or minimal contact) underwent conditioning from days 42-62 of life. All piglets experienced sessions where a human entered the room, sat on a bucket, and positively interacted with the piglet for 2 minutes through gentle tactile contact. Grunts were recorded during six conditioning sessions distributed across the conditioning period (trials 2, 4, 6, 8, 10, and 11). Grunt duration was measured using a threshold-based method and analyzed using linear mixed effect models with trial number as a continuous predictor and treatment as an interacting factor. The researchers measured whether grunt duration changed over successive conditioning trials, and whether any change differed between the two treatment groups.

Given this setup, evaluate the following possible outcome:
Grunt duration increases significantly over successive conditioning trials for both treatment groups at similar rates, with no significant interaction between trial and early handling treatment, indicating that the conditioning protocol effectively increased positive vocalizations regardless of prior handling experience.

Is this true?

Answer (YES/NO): NO